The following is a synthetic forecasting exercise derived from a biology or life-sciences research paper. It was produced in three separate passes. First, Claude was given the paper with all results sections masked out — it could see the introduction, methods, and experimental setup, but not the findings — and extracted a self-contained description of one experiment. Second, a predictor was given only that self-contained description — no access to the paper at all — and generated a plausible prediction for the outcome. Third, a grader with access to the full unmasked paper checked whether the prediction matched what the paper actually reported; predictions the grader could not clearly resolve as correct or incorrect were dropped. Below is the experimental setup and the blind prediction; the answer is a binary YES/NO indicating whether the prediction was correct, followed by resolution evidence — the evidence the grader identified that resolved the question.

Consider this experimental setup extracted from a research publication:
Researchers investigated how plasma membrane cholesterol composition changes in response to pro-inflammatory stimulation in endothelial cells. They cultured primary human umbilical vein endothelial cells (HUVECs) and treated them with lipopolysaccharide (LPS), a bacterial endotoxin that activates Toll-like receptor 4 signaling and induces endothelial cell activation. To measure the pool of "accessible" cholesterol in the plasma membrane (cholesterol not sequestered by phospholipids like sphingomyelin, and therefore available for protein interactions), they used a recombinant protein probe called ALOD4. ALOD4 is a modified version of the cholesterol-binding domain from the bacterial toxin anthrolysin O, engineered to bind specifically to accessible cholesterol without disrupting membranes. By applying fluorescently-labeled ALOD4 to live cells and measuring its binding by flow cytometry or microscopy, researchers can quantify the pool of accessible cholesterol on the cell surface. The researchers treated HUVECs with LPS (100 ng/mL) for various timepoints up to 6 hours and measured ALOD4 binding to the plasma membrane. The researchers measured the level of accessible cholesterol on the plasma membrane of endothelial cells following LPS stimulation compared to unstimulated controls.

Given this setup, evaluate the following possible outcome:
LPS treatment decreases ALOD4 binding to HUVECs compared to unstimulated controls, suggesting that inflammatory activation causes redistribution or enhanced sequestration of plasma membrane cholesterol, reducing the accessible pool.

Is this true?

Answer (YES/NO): NO